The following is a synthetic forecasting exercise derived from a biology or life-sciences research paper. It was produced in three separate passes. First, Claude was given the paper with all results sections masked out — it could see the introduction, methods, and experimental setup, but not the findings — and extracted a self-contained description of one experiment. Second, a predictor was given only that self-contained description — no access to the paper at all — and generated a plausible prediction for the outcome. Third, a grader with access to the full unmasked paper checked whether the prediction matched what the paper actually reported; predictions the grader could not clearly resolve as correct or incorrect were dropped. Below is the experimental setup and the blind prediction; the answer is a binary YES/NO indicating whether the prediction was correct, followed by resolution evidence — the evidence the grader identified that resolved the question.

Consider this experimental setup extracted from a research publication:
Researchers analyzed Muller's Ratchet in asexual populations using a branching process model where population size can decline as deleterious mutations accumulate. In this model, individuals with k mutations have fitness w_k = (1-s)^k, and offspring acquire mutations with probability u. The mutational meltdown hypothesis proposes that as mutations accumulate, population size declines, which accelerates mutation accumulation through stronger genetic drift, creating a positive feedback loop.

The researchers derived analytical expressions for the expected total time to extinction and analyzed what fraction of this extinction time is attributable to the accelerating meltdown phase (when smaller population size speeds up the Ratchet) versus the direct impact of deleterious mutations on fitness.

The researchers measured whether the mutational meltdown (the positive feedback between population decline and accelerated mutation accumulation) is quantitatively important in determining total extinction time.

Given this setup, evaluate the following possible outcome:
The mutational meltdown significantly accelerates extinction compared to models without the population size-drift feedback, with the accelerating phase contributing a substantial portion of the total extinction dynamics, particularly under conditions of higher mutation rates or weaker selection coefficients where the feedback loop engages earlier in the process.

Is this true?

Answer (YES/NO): NO